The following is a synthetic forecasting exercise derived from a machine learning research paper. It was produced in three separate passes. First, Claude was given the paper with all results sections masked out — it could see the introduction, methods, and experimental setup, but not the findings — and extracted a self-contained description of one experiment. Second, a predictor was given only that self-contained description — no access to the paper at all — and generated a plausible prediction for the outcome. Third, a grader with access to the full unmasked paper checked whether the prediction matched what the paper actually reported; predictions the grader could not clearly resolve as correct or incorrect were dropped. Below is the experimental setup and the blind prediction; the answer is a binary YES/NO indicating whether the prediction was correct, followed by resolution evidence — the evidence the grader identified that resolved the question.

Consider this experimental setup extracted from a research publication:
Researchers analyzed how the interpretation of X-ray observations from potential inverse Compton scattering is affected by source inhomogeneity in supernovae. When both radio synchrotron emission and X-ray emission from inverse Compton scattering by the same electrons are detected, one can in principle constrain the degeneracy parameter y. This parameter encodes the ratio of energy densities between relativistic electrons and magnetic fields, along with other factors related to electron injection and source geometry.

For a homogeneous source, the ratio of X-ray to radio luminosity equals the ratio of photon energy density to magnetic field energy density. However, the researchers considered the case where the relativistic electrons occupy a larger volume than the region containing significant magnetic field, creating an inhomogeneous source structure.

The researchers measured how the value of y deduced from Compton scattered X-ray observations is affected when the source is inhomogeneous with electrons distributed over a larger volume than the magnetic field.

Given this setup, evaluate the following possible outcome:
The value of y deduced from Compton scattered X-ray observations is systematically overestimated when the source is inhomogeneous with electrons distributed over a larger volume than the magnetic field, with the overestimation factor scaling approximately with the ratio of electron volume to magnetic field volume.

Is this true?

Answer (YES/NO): NO